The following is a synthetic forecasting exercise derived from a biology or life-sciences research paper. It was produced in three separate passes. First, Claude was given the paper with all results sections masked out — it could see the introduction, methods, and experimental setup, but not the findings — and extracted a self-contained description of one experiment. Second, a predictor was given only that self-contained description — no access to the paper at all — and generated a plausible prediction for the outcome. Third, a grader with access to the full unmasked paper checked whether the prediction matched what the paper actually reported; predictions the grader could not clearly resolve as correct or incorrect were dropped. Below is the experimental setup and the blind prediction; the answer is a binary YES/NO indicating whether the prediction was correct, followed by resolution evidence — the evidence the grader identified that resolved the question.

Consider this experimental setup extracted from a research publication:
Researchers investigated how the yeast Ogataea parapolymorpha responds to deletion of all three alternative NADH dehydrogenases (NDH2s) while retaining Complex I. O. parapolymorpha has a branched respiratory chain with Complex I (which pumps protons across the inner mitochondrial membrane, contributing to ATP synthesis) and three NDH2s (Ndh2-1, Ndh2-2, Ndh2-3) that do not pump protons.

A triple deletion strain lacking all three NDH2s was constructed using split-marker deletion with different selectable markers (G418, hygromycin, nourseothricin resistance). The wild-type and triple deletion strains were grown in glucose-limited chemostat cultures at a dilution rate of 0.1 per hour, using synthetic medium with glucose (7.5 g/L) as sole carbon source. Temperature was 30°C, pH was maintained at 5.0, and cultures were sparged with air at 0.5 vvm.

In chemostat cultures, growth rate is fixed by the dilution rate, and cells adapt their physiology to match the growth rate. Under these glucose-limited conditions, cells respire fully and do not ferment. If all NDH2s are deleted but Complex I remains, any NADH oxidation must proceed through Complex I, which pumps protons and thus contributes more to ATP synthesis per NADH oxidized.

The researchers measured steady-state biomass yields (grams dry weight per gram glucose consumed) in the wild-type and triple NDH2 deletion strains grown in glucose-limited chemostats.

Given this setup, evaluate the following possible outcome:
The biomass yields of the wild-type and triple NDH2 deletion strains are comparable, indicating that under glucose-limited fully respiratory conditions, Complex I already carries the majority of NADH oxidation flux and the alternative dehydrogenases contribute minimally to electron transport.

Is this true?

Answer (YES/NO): YES